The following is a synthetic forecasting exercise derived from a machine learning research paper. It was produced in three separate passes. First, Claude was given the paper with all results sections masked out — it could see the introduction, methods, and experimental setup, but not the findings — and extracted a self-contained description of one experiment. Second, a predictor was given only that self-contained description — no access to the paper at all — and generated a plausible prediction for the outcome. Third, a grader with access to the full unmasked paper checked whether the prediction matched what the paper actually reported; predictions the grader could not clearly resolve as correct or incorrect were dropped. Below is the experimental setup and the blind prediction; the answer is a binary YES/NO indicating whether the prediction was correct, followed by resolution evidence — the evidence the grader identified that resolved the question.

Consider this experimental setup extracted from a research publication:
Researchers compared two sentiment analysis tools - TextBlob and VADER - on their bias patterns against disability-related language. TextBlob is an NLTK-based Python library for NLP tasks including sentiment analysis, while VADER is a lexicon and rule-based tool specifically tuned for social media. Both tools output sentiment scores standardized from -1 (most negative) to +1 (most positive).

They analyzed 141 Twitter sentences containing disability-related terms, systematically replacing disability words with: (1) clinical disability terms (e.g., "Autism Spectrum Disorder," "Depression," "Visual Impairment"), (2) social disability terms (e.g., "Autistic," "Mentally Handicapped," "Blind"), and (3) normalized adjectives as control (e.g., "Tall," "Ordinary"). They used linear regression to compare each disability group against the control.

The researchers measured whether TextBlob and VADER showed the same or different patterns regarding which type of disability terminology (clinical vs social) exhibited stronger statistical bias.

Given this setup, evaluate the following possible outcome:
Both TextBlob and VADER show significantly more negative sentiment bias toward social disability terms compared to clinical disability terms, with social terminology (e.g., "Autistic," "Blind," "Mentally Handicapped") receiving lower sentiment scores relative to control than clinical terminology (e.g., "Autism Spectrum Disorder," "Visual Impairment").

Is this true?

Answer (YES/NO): NO